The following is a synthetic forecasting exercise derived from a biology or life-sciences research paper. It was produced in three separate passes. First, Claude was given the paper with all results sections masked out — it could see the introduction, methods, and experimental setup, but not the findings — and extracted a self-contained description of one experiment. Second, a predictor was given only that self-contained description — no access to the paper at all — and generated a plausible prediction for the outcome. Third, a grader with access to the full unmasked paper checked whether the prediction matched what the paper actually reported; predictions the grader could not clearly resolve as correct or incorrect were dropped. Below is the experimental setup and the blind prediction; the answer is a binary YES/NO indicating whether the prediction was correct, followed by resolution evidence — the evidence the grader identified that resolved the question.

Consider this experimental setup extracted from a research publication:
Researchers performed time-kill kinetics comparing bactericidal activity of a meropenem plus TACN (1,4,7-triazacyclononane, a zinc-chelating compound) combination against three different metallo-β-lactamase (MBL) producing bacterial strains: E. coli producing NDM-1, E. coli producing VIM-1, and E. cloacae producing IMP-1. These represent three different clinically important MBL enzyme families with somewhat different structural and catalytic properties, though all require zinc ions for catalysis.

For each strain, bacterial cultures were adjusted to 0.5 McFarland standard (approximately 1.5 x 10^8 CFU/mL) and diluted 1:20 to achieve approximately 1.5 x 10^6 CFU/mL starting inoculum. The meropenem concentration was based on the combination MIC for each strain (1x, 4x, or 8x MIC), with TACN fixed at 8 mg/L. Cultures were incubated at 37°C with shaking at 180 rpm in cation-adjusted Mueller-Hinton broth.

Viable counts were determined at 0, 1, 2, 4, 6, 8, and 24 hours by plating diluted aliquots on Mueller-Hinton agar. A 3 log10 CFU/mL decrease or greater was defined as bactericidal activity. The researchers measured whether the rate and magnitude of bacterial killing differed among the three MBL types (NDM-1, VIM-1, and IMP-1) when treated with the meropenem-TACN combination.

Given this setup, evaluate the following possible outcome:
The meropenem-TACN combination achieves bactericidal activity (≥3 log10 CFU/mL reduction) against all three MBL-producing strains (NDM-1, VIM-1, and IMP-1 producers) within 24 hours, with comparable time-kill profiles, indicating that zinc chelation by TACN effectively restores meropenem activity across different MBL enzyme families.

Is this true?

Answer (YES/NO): YES